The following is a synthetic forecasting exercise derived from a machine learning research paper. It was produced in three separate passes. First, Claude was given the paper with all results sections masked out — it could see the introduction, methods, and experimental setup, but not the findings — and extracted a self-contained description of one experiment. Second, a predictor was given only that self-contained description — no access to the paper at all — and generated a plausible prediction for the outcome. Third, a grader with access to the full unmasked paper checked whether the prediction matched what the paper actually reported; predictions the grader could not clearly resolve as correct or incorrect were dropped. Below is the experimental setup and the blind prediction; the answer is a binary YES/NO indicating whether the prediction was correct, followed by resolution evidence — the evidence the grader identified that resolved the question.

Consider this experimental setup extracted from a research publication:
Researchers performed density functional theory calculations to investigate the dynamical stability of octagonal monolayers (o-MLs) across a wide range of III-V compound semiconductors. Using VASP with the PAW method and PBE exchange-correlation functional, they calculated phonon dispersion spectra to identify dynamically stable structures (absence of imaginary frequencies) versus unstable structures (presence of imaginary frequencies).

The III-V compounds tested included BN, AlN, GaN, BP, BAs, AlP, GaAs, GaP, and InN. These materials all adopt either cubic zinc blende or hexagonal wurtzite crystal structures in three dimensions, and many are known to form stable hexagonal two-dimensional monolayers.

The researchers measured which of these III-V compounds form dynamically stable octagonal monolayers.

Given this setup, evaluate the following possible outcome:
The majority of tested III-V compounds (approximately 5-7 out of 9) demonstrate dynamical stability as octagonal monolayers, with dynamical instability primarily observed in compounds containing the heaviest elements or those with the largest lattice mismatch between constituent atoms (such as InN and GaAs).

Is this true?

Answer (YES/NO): NO